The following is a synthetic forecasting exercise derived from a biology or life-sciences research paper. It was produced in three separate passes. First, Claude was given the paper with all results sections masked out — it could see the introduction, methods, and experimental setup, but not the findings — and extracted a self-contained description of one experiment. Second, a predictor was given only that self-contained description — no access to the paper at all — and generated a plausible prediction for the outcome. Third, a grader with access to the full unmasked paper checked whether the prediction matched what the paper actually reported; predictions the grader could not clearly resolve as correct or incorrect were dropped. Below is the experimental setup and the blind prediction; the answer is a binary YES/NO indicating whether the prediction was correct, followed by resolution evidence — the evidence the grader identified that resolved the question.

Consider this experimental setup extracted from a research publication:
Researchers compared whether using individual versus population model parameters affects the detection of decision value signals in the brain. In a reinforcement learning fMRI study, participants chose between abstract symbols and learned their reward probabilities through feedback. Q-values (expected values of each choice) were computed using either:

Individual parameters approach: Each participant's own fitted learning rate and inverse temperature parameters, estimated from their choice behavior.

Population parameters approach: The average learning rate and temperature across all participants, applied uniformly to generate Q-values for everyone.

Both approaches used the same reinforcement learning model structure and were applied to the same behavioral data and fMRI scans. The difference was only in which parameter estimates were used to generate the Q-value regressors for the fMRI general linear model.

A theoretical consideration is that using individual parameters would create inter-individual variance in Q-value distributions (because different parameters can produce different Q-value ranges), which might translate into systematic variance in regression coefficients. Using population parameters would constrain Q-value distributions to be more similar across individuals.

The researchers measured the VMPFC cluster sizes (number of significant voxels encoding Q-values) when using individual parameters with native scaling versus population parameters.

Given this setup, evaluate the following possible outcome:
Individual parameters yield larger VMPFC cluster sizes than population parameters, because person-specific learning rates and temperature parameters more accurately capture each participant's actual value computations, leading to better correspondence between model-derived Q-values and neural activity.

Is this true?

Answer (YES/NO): NO